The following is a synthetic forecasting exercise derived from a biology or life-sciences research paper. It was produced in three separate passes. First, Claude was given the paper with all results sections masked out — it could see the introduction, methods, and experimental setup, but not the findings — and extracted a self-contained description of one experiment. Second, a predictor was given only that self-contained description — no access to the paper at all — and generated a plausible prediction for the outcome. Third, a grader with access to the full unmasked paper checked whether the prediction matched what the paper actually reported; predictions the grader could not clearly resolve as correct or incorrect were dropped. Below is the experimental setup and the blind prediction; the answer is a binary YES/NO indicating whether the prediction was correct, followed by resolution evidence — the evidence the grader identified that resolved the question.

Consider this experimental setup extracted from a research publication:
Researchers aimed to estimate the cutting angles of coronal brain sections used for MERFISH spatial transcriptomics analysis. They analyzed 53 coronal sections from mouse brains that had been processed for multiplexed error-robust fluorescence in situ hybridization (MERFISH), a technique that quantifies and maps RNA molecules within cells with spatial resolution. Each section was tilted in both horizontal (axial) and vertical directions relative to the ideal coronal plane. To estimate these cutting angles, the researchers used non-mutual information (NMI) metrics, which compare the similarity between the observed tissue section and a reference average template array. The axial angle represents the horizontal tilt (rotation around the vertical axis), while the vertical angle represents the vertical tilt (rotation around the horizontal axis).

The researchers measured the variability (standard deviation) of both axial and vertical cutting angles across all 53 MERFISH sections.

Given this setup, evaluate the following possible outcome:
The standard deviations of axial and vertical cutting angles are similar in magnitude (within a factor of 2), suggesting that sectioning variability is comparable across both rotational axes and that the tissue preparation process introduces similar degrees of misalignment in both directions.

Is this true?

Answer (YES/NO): NO